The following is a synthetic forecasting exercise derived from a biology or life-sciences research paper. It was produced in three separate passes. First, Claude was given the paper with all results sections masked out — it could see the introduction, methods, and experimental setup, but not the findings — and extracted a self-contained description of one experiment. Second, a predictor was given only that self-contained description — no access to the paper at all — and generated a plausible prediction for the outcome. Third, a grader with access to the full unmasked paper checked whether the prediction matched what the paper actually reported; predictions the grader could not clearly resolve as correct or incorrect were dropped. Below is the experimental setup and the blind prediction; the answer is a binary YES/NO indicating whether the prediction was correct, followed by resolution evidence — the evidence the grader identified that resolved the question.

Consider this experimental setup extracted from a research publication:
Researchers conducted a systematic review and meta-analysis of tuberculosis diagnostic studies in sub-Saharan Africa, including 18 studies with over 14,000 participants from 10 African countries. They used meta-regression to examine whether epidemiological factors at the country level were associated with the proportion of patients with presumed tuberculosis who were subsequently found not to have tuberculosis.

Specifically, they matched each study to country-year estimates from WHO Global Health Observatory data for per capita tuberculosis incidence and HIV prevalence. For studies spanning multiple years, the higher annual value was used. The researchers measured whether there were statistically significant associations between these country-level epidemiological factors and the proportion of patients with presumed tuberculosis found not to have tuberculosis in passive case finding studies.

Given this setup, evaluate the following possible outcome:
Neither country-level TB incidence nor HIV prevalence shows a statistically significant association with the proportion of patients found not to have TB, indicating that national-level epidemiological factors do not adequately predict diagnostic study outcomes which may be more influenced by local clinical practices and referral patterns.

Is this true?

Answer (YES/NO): YES